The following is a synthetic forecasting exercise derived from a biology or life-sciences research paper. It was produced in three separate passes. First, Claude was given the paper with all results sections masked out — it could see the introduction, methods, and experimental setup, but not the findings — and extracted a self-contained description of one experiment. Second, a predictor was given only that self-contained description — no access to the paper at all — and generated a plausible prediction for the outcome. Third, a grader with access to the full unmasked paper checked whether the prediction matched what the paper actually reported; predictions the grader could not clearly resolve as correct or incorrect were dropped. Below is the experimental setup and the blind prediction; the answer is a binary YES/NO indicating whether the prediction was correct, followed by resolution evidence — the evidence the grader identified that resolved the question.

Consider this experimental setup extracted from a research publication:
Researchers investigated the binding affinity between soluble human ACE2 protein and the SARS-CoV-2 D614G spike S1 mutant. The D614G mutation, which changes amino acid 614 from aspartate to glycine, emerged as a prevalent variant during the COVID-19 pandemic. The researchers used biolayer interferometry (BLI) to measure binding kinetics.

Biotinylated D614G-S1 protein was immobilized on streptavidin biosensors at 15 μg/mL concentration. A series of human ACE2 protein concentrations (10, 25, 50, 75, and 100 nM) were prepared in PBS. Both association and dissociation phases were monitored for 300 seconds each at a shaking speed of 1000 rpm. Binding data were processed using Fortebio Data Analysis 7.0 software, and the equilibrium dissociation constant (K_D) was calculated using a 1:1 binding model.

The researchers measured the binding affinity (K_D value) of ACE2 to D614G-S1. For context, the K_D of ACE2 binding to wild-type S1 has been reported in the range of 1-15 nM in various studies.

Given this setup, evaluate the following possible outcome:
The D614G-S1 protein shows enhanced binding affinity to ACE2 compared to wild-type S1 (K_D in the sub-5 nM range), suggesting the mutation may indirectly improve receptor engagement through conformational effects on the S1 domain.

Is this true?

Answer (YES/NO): NO